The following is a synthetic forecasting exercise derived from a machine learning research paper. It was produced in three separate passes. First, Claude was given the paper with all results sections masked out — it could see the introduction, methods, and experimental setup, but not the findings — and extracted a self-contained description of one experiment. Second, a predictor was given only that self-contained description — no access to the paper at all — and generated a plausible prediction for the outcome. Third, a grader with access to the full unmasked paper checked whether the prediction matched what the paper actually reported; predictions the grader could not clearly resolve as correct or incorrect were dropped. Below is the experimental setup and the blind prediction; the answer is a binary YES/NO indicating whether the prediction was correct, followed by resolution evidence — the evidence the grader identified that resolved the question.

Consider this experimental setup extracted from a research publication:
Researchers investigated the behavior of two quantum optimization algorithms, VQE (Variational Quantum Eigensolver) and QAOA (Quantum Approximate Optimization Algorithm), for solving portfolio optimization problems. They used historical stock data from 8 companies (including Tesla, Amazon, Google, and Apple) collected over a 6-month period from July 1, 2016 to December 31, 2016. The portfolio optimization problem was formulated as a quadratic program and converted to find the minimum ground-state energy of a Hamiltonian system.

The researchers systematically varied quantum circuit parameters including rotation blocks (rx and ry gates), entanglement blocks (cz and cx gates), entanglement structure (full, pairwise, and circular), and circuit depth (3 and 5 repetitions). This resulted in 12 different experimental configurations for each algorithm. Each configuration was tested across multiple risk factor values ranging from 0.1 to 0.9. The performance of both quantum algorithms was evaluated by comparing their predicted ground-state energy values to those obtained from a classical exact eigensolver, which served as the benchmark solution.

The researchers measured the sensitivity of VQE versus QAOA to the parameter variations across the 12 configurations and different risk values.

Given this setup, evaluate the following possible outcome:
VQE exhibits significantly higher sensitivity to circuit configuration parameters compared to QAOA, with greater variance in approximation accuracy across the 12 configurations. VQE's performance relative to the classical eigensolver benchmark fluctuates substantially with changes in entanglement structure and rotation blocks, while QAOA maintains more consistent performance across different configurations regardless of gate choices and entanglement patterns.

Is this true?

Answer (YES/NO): YES